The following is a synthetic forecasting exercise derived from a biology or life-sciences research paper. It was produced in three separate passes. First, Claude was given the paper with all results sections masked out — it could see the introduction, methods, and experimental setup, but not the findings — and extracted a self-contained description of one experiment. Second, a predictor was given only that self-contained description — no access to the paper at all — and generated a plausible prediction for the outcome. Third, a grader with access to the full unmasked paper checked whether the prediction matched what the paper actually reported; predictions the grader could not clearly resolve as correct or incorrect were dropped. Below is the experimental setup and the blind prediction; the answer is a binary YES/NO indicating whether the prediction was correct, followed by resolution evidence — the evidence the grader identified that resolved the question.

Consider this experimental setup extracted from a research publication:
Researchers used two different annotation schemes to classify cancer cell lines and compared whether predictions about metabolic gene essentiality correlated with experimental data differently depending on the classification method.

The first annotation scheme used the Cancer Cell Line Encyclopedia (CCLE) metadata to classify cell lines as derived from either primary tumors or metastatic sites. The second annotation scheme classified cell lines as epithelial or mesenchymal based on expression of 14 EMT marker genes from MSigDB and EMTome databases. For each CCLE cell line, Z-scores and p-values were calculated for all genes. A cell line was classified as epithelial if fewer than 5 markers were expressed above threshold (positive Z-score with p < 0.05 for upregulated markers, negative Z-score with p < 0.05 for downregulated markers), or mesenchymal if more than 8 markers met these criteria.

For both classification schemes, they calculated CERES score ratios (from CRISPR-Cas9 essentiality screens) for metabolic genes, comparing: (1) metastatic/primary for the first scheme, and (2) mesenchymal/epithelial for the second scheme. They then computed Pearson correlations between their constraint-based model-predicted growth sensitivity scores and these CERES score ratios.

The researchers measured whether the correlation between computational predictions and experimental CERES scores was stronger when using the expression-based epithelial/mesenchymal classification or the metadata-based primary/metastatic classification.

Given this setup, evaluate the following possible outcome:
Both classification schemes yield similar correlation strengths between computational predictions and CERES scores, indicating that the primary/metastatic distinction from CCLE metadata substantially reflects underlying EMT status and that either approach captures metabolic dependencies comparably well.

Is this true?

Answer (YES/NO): NO